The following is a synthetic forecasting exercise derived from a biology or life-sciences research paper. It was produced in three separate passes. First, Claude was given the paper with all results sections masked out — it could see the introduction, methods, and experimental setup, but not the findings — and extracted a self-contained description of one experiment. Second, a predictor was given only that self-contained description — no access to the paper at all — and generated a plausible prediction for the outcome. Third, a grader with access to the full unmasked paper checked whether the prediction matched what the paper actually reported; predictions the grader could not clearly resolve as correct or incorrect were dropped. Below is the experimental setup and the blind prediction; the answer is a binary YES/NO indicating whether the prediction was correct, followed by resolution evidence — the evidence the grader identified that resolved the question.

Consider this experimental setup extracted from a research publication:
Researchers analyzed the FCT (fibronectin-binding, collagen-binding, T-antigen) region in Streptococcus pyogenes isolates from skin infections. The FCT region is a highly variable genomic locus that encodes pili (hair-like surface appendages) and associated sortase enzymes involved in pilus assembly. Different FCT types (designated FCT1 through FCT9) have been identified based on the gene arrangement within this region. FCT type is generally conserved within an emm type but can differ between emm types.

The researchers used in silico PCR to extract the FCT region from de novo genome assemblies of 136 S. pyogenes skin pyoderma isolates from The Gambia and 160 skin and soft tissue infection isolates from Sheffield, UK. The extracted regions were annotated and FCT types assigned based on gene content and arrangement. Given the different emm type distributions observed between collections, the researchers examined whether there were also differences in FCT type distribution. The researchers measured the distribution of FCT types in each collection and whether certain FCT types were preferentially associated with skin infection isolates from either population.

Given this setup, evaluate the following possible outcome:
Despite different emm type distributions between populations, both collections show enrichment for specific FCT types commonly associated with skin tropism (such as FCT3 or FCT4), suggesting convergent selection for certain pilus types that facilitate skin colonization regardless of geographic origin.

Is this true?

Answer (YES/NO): YES